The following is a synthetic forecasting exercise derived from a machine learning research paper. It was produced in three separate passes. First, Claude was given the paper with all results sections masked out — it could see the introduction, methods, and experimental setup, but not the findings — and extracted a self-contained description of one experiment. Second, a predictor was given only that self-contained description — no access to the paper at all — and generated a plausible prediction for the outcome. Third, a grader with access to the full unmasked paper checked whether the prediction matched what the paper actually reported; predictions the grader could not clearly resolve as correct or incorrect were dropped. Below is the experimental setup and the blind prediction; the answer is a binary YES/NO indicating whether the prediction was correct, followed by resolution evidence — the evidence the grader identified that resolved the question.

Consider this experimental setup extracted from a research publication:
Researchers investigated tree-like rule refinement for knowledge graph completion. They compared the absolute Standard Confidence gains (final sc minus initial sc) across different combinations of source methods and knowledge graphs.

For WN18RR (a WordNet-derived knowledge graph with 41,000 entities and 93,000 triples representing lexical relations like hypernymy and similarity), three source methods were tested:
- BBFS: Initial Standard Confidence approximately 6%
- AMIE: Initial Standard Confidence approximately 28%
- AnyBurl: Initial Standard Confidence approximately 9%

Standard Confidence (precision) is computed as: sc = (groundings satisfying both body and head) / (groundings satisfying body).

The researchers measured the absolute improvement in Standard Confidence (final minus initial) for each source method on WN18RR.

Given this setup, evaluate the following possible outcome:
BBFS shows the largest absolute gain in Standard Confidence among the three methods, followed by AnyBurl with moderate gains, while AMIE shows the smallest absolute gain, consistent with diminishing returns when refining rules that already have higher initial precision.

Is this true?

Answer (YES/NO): NO